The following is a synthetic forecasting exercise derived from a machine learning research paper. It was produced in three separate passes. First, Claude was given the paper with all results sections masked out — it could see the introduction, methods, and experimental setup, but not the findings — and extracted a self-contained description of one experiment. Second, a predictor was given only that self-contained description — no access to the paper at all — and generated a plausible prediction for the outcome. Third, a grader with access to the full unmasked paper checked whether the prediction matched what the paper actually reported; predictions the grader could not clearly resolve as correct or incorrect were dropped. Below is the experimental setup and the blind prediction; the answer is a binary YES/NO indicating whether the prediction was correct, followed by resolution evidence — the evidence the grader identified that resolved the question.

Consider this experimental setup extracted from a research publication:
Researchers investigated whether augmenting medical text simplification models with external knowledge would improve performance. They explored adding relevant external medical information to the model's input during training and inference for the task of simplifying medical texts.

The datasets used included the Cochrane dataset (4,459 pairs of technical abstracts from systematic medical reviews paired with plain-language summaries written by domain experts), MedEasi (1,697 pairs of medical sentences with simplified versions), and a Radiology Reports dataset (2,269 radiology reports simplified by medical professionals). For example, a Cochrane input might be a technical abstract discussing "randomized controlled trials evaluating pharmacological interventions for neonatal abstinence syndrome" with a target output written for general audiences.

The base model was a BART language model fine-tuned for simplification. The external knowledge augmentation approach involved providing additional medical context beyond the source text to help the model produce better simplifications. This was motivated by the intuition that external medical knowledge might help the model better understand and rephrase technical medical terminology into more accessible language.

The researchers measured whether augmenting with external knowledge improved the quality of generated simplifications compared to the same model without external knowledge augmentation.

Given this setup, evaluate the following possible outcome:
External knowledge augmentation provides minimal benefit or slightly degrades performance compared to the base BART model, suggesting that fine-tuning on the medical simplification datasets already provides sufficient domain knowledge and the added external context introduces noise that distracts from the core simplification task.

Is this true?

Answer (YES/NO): YES